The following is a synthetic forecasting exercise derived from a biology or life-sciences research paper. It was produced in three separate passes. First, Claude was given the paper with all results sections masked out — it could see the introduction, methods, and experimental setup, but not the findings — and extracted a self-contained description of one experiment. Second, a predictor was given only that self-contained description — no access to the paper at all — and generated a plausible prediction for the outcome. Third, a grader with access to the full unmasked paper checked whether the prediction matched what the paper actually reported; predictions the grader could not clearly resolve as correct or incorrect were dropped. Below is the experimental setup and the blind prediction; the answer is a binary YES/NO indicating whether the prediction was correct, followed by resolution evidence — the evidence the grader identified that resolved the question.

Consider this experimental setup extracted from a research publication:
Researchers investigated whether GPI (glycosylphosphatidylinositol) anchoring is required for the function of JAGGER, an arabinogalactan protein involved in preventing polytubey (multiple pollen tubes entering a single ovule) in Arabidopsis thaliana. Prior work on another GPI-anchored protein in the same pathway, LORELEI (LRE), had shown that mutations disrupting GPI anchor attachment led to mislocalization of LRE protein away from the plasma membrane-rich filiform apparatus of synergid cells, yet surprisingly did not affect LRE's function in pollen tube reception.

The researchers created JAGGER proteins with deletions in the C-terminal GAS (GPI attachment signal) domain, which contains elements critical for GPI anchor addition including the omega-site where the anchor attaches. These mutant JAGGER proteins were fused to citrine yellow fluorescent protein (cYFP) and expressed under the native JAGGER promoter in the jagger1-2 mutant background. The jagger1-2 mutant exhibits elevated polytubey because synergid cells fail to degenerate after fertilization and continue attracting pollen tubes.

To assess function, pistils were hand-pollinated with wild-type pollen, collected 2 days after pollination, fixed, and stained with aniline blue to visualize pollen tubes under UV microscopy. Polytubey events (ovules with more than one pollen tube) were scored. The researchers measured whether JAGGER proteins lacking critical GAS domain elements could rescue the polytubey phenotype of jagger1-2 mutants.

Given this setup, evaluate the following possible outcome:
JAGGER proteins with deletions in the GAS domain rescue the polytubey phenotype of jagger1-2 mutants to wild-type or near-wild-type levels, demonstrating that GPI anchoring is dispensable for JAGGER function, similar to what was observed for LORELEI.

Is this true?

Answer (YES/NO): NO